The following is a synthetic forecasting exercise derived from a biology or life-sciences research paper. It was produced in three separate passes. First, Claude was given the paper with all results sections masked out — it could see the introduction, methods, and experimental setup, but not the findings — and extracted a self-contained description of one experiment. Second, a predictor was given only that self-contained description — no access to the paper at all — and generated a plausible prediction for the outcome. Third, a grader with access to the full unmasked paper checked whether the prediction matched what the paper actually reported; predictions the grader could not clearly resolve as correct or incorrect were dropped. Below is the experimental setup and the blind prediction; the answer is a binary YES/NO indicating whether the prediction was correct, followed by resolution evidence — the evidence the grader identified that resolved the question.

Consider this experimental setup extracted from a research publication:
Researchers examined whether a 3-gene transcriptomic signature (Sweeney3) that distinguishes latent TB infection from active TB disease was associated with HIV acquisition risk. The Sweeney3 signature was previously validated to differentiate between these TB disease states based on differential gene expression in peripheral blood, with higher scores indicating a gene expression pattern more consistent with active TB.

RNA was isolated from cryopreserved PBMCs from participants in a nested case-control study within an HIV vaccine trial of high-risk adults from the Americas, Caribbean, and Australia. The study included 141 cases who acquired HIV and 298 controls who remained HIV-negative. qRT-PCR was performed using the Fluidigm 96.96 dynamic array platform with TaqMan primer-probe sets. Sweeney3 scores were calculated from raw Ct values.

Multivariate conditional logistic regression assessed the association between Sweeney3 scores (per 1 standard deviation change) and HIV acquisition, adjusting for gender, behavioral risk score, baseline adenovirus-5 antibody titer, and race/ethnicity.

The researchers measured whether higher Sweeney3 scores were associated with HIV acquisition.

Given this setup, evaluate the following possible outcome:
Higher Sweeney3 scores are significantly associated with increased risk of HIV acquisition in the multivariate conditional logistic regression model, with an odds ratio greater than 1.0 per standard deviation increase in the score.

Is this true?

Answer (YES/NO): YES